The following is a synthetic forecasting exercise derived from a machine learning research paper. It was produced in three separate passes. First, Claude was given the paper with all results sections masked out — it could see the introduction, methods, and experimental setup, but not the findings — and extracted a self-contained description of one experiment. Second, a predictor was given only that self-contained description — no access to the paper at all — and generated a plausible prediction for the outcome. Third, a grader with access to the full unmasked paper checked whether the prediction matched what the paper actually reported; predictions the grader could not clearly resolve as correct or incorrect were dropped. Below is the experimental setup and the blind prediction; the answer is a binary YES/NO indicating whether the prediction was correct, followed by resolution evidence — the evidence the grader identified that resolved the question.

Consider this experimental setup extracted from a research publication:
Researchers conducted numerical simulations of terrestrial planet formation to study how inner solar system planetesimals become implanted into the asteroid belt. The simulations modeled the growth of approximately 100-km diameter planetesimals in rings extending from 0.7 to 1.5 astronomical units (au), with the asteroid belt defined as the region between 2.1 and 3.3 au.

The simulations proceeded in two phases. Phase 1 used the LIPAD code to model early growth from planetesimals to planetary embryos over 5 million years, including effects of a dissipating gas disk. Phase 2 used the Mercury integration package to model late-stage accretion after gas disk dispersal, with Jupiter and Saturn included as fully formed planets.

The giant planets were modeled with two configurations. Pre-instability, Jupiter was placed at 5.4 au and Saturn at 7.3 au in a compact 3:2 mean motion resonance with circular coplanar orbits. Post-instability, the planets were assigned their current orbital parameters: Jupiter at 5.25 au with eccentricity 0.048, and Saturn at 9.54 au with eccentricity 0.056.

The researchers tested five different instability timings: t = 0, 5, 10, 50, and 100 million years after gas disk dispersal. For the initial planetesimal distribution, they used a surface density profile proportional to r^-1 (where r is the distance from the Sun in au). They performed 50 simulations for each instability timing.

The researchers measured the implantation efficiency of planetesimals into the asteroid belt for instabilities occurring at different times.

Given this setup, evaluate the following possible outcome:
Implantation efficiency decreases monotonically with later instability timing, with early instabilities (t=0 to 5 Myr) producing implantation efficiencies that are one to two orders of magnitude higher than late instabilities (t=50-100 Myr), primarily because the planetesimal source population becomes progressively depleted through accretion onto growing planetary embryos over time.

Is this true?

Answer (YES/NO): NO